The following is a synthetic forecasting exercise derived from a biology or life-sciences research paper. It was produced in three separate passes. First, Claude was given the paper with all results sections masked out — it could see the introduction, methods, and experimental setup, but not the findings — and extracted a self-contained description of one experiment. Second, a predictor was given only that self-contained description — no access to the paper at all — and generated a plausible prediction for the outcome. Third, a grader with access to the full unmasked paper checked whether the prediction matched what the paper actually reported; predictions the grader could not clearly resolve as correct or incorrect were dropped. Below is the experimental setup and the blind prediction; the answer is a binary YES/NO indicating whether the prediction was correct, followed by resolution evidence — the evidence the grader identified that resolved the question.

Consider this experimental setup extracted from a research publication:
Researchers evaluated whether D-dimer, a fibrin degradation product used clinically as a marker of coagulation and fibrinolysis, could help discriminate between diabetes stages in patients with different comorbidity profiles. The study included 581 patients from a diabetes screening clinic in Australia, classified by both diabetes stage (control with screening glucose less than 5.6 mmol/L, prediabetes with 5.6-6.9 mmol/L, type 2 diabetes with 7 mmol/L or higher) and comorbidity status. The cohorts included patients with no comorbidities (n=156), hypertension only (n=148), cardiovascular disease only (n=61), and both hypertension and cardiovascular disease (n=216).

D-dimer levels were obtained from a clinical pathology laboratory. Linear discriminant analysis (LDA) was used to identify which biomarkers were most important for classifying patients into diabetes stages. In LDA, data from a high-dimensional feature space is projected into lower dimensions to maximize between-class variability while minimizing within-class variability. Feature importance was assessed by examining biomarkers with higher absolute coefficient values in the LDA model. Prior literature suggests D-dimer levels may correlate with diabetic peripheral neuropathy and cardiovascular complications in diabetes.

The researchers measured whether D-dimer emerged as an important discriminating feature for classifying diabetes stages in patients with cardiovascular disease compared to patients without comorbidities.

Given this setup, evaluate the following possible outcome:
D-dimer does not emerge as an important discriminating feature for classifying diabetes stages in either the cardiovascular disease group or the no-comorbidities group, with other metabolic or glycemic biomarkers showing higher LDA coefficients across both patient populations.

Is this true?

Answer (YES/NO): YES